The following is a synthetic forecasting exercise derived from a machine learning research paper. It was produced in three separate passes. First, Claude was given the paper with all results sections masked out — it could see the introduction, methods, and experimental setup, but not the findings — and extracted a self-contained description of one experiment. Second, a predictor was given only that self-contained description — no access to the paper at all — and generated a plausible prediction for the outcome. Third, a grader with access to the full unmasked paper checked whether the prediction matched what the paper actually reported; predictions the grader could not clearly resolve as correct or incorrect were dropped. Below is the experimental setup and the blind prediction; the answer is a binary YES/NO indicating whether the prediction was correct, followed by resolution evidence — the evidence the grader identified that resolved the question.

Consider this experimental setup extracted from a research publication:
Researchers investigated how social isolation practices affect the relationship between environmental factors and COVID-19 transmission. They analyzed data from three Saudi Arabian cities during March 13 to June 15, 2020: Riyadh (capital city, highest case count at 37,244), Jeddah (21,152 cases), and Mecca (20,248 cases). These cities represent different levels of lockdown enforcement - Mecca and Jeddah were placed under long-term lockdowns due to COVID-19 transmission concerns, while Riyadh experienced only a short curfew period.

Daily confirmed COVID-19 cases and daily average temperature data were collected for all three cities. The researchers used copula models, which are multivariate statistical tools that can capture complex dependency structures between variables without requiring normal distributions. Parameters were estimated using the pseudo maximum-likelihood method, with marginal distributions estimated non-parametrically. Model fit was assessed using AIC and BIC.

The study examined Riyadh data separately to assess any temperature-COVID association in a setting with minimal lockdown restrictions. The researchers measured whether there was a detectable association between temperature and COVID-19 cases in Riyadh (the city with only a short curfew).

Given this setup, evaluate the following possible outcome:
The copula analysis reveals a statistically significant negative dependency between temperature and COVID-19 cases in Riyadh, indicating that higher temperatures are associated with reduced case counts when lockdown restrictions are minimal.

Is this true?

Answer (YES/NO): NO